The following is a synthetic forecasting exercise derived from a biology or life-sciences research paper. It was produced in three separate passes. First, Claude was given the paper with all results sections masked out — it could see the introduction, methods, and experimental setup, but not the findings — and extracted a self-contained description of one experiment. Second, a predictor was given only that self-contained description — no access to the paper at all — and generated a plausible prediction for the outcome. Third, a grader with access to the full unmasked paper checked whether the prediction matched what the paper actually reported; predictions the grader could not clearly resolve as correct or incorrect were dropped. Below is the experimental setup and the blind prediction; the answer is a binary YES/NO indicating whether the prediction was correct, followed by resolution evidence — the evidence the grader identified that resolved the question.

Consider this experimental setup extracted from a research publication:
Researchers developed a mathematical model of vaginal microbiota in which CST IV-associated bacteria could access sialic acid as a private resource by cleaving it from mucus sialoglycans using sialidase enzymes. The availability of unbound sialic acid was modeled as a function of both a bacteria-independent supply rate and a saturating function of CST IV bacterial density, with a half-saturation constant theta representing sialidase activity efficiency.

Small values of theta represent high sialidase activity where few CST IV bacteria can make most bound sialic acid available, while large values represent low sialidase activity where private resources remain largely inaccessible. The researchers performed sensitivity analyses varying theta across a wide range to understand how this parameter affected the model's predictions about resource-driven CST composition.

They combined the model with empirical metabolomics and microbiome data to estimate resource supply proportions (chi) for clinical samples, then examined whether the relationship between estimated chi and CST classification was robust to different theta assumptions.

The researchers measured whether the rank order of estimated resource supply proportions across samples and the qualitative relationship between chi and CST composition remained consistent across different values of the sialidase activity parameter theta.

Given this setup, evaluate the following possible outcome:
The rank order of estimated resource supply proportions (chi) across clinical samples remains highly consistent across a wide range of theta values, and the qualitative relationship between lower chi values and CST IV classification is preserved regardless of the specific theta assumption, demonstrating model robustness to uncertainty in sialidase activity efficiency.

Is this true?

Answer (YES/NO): NO